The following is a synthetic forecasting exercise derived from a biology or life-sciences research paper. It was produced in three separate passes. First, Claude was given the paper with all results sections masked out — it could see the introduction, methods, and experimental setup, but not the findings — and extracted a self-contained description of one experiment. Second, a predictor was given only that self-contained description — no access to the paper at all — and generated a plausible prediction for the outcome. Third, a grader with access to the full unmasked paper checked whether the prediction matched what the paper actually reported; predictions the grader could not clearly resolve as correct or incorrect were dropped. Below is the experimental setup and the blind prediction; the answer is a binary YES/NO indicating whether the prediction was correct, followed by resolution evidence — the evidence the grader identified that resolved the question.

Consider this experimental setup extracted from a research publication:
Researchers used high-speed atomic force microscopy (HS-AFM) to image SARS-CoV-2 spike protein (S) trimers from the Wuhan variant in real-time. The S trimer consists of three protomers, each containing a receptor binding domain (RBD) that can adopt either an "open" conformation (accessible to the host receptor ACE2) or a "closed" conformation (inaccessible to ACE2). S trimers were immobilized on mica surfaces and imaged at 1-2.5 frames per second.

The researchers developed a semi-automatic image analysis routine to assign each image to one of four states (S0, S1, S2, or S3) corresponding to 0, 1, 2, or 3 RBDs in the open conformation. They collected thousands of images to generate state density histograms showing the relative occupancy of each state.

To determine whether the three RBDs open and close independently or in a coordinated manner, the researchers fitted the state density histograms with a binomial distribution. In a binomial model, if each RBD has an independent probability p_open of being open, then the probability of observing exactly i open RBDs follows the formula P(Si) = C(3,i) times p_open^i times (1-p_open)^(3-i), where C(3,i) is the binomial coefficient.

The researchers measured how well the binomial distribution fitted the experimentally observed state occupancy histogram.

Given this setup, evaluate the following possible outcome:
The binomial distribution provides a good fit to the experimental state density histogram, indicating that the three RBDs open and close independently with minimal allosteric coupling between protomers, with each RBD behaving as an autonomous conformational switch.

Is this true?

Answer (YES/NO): YES